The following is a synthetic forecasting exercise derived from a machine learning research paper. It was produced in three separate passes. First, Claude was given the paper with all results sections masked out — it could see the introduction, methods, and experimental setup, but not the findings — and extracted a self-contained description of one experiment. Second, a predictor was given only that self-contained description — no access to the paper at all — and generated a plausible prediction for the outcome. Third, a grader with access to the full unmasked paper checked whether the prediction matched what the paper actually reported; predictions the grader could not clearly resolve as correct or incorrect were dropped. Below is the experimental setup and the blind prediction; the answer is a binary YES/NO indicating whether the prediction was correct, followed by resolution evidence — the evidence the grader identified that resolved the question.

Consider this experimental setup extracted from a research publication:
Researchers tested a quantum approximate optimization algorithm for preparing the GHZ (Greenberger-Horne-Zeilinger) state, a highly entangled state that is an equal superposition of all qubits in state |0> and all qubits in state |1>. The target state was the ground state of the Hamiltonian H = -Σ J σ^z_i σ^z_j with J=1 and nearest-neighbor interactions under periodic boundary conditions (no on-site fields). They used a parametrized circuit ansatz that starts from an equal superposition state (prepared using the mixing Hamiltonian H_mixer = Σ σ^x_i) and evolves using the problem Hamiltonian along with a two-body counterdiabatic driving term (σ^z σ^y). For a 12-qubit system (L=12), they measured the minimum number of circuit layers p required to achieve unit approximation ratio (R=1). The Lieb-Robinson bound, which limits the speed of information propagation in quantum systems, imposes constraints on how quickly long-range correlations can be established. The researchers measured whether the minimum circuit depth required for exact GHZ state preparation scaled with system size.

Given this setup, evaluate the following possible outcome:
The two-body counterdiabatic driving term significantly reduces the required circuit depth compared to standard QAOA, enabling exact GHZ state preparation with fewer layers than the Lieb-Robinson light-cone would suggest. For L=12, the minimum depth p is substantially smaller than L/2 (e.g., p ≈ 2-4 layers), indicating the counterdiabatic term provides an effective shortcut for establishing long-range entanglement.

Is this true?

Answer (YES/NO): NO